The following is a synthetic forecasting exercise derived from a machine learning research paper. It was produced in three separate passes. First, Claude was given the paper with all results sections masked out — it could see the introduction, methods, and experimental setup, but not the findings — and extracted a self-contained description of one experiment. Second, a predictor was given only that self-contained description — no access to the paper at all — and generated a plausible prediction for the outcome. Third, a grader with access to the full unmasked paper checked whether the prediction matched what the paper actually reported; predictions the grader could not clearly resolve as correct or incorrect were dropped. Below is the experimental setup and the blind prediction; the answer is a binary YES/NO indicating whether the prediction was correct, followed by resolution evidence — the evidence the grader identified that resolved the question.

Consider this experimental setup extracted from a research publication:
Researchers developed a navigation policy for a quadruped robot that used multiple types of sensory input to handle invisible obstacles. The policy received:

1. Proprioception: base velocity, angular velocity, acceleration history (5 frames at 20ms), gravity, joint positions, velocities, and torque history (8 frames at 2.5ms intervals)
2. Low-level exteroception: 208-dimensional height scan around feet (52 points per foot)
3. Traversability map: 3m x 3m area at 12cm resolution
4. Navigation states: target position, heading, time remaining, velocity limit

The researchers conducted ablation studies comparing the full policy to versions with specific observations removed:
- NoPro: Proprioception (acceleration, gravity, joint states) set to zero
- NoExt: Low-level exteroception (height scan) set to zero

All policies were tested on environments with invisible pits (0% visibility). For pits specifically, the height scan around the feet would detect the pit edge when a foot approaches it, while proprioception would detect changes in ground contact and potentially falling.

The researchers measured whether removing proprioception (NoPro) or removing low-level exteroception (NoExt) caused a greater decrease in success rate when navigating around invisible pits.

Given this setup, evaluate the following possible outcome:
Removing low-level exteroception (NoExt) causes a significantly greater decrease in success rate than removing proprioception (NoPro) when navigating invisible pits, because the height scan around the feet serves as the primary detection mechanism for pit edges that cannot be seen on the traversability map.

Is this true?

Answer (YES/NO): YES